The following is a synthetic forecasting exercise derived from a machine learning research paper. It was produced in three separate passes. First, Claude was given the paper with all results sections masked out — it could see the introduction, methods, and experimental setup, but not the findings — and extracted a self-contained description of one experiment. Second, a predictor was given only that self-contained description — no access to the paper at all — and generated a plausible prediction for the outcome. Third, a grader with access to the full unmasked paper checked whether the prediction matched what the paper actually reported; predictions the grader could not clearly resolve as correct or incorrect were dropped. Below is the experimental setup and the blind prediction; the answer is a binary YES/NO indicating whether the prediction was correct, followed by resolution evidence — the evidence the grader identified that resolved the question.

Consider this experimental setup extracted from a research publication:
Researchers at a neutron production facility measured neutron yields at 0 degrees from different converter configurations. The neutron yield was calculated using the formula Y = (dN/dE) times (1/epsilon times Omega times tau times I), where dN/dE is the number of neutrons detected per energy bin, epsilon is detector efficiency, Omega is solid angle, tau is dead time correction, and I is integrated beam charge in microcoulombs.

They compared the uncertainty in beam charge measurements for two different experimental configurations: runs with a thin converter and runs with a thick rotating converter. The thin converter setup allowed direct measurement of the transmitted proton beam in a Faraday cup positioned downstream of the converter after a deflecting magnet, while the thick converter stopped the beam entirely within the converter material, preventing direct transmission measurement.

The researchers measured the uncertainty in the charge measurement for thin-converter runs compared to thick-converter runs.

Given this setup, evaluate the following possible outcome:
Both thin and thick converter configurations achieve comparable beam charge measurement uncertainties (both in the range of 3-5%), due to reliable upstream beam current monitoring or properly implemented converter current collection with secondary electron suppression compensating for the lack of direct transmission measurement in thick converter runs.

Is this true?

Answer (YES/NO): NO